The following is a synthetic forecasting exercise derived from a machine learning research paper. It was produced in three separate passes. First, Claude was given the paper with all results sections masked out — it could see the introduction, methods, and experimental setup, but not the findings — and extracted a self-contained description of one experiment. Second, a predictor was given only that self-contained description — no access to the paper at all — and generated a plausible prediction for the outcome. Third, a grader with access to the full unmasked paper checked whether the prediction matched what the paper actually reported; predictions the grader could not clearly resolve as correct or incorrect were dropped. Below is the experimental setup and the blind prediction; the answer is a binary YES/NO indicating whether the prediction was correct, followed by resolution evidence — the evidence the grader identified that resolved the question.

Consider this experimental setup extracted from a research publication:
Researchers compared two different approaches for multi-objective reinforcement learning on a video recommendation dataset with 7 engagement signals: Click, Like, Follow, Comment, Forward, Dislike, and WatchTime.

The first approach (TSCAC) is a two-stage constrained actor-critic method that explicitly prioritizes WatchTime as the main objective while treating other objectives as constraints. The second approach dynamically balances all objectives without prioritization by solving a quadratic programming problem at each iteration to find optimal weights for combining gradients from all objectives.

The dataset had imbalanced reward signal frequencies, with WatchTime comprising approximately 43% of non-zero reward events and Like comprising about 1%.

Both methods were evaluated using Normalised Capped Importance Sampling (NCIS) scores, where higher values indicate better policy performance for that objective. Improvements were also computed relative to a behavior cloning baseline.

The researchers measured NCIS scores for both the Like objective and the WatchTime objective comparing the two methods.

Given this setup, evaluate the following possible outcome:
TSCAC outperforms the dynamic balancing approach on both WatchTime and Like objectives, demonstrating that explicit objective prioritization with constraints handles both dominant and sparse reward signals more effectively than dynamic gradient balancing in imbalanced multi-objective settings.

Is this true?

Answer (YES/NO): NO